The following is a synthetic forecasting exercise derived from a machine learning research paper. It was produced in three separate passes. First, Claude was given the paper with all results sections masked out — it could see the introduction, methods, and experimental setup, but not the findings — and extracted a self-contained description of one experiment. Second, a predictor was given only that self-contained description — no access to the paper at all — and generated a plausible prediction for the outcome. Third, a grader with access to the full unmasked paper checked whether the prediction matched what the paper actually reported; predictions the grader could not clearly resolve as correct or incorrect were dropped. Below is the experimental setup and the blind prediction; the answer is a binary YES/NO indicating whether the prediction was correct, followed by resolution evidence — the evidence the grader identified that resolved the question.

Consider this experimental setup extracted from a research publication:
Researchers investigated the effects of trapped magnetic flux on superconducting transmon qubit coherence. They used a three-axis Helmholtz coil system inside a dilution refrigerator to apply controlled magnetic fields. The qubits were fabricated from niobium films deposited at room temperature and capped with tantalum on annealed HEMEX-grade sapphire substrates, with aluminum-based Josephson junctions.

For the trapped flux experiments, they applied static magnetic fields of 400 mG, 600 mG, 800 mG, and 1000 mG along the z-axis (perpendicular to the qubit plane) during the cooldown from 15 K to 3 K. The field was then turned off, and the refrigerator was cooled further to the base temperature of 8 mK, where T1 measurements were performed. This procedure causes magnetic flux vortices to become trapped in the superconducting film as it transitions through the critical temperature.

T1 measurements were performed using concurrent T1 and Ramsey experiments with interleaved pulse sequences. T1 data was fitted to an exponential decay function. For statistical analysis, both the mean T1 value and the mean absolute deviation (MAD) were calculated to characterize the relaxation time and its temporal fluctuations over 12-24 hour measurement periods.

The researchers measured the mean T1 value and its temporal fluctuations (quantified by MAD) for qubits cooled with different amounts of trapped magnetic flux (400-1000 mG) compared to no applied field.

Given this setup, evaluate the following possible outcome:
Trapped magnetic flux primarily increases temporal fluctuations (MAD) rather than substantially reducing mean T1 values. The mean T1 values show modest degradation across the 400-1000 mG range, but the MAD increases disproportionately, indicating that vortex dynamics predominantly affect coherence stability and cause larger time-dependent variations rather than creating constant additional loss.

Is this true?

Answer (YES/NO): NO